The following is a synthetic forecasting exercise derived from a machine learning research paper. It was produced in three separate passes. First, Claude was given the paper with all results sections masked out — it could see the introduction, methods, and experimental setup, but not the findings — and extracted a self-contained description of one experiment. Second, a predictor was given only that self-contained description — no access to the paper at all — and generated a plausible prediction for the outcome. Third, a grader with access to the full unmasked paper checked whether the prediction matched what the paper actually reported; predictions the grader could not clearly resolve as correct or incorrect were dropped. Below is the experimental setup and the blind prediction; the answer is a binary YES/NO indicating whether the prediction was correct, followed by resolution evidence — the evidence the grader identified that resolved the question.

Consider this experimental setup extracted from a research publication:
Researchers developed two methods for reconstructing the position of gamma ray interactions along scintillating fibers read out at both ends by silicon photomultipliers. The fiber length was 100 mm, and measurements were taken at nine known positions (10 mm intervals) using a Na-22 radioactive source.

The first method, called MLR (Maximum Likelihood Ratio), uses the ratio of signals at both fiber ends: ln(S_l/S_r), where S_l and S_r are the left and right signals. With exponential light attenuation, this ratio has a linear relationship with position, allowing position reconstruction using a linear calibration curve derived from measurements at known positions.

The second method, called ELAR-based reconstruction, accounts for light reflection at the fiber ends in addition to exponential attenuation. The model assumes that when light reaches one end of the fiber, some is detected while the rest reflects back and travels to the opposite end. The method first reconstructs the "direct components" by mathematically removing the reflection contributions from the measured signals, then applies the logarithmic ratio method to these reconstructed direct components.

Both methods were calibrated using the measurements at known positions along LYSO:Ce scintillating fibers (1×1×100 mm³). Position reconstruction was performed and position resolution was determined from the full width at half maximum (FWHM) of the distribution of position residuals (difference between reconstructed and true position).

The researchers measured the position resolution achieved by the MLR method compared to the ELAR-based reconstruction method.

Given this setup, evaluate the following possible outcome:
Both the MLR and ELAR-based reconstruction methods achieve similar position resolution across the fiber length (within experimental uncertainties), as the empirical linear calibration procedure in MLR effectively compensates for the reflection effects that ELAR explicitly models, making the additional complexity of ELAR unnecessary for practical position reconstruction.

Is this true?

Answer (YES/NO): NO